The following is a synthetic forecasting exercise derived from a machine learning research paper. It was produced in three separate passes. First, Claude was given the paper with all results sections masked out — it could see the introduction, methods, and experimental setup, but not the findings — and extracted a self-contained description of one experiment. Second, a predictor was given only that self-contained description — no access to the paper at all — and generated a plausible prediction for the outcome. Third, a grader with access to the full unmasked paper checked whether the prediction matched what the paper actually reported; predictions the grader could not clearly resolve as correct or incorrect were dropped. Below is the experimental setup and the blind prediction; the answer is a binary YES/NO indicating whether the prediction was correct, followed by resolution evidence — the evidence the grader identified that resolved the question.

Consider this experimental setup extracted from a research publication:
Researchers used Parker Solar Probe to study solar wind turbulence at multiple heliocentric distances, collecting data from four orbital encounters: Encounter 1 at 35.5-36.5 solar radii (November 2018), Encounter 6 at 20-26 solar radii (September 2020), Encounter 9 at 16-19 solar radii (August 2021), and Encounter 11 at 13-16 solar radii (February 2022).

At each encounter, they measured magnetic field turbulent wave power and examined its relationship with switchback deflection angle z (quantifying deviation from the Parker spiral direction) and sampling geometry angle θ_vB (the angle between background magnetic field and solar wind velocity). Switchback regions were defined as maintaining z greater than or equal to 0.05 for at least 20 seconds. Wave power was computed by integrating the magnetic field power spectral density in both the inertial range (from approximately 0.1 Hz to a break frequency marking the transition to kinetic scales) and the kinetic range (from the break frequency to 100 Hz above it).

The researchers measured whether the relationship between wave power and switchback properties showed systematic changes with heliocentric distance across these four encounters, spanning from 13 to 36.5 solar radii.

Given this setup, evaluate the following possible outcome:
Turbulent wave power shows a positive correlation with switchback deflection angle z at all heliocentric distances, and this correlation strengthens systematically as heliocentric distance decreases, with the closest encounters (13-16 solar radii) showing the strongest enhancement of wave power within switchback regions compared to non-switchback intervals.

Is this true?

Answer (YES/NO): NO